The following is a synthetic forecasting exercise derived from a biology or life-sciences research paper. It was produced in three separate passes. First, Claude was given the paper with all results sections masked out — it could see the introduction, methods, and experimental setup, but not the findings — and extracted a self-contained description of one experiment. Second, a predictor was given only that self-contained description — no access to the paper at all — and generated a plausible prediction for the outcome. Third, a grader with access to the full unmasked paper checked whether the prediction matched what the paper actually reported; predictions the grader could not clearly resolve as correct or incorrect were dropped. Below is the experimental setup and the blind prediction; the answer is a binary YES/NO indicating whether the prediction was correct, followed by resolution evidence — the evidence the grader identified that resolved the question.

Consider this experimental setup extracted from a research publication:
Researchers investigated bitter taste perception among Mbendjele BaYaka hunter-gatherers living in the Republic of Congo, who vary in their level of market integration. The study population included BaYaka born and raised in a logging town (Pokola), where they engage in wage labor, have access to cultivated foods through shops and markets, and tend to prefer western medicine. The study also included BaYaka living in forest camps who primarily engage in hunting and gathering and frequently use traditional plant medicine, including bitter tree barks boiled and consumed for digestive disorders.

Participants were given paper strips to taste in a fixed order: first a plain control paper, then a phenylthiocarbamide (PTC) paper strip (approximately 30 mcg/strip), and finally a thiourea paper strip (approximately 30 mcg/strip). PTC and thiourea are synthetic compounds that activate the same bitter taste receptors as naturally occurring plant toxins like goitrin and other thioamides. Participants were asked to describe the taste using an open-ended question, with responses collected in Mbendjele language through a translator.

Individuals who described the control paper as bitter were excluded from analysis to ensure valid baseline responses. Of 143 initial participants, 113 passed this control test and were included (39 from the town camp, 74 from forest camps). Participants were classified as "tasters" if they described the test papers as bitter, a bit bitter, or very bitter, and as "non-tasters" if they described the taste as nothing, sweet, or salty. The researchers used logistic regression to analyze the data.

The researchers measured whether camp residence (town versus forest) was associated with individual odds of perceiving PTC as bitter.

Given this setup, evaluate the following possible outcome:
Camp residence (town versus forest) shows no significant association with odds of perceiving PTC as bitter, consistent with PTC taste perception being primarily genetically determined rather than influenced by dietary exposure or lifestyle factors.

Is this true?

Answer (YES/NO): NO